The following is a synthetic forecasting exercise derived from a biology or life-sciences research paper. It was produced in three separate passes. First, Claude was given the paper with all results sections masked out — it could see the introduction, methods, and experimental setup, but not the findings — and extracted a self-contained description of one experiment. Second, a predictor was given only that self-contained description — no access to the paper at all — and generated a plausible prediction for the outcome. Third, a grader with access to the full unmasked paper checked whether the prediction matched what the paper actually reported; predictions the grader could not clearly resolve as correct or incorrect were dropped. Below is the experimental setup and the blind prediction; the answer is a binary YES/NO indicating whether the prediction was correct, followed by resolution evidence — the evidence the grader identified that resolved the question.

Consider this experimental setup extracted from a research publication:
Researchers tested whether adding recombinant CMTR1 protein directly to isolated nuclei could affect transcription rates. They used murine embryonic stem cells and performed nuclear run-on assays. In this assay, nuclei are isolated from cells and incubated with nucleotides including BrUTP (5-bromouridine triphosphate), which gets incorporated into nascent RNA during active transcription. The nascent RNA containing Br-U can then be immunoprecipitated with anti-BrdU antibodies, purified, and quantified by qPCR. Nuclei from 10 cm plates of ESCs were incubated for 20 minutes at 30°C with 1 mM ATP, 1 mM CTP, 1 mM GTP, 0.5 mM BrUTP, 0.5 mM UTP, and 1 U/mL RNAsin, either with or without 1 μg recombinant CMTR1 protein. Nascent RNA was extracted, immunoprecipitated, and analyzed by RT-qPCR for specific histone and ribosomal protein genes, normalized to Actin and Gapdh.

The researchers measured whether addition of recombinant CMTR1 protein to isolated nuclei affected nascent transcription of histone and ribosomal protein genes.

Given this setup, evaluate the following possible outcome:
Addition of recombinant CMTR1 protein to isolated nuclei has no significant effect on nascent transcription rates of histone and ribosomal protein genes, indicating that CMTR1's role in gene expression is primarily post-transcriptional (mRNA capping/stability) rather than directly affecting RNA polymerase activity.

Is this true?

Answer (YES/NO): NO